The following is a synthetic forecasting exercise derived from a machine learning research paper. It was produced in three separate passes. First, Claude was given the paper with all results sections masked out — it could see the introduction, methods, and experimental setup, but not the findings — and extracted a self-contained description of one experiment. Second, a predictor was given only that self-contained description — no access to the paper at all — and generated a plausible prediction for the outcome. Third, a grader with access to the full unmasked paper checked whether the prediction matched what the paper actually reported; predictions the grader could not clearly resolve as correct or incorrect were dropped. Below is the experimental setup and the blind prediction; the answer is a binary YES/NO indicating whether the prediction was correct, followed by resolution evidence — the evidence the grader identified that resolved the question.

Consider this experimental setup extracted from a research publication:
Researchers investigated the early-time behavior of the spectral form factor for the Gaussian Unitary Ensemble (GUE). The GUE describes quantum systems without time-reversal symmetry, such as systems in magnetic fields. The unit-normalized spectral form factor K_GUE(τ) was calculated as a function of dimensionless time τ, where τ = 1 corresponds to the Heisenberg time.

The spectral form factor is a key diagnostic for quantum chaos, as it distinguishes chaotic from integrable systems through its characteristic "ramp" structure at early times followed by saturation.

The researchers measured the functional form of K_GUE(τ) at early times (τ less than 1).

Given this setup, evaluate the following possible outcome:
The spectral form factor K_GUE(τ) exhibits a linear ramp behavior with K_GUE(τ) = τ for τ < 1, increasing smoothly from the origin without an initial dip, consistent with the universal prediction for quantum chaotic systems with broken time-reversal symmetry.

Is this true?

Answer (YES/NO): YES